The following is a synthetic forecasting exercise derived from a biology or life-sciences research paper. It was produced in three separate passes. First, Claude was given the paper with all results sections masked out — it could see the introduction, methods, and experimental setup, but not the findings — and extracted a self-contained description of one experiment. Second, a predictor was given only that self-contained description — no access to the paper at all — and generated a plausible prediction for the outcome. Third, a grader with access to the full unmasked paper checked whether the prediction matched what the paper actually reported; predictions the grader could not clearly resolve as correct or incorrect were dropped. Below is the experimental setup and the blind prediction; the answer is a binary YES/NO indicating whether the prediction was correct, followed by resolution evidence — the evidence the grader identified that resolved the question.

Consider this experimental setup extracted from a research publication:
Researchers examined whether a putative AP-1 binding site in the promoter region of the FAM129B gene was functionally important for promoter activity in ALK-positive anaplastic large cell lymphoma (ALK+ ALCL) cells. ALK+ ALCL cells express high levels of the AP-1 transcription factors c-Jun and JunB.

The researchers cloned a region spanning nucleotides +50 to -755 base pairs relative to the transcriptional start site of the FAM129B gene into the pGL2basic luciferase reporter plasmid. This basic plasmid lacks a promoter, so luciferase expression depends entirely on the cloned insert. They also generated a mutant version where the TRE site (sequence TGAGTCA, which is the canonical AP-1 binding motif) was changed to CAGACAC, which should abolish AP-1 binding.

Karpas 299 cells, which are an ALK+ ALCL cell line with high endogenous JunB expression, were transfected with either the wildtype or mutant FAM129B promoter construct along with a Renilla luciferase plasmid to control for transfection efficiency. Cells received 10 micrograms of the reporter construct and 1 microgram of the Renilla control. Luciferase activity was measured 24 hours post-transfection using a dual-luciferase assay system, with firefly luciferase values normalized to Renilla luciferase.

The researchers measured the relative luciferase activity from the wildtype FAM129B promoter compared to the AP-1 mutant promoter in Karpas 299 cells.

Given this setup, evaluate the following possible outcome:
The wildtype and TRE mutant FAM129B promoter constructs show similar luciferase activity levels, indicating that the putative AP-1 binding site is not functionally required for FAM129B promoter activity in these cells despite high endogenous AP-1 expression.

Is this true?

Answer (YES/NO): NO